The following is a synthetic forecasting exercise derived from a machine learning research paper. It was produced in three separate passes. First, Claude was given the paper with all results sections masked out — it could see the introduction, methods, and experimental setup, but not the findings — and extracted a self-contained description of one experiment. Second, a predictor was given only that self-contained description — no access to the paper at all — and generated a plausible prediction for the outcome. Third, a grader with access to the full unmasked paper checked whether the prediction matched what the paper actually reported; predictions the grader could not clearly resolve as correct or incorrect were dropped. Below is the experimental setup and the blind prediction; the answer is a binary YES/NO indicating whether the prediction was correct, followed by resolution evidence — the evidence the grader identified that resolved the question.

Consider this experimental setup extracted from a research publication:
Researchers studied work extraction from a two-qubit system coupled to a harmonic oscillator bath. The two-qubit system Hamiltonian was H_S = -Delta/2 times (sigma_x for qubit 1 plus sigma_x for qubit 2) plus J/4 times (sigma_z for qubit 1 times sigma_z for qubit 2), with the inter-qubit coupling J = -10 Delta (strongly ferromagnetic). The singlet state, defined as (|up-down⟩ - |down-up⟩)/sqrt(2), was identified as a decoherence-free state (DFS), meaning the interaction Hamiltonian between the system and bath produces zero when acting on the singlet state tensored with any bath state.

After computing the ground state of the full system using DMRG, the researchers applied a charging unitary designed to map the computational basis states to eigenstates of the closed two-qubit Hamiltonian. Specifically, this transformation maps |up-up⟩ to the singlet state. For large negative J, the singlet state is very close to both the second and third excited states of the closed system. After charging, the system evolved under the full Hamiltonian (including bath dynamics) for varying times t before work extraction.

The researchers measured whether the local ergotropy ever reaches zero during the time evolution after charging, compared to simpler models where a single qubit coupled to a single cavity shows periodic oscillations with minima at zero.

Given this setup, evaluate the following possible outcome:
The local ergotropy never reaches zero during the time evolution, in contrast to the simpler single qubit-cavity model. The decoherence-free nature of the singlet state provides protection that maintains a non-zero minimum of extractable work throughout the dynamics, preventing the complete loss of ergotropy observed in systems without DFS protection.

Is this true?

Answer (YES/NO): YES